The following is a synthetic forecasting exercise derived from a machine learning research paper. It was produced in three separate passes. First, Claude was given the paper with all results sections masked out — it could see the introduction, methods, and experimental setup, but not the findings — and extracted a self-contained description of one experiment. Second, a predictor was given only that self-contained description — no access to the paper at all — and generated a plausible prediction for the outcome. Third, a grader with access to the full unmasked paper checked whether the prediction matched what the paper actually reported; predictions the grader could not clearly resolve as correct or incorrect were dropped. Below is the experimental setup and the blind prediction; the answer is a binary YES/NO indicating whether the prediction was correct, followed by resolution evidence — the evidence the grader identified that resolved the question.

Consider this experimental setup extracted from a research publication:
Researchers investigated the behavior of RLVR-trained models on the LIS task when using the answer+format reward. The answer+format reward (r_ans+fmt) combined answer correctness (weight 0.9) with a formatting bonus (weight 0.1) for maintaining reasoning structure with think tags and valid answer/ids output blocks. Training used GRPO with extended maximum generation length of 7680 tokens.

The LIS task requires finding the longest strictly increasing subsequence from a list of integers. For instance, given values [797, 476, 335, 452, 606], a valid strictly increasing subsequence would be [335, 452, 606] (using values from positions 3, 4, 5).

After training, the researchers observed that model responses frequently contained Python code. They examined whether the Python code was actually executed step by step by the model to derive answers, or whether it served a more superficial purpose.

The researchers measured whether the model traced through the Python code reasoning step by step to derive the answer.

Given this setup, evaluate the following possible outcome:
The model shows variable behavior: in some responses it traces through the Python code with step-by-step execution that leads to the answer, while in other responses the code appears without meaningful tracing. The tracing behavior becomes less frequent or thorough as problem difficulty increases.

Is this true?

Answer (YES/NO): NO